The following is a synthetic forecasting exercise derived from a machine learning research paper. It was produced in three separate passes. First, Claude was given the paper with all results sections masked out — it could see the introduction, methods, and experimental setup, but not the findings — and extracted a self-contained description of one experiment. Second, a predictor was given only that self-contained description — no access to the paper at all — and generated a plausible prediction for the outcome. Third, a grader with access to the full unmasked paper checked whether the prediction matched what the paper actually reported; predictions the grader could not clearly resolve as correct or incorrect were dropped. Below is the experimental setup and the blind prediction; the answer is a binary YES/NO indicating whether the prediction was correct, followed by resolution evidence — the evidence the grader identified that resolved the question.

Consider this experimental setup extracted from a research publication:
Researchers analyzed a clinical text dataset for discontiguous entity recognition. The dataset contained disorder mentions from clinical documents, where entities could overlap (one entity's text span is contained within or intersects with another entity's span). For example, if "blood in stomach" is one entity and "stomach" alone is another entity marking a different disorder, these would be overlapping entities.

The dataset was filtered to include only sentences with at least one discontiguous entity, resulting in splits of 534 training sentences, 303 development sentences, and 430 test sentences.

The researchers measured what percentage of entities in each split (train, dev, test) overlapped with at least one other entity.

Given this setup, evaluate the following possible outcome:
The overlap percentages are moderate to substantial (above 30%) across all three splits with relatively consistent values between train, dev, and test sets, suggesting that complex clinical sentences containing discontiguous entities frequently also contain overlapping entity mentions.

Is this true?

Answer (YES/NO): NO